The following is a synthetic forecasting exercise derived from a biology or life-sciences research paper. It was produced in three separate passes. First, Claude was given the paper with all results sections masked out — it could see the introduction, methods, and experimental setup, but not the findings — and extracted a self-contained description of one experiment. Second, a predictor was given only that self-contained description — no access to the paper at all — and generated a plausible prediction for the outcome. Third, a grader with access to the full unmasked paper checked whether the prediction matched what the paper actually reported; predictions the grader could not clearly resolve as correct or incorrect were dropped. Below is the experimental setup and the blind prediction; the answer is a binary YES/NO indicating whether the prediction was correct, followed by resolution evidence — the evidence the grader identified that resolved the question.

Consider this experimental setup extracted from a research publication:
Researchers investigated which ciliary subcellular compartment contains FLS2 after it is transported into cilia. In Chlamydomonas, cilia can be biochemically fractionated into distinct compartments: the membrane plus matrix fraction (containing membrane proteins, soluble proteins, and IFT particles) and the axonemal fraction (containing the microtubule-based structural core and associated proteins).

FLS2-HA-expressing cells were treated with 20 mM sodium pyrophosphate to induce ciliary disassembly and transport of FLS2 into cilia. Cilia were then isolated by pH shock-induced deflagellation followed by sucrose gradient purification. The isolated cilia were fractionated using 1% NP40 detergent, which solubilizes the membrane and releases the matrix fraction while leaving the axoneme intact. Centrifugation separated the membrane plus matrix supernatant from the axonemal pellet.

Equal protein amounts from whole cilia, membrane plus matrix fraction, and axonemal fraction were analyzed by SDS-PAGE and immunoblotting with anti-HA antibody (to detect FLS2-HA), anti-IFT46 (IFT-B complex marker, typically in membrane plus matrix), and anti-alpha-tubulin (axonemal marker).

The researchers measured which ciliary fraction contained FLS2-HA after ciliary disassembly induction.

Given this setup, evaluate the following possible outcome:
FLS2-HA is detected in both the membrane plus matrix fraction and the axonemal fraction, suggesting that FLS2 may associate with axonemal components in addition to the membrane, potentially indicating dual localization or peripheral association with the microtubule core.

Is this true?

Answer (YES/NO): NO